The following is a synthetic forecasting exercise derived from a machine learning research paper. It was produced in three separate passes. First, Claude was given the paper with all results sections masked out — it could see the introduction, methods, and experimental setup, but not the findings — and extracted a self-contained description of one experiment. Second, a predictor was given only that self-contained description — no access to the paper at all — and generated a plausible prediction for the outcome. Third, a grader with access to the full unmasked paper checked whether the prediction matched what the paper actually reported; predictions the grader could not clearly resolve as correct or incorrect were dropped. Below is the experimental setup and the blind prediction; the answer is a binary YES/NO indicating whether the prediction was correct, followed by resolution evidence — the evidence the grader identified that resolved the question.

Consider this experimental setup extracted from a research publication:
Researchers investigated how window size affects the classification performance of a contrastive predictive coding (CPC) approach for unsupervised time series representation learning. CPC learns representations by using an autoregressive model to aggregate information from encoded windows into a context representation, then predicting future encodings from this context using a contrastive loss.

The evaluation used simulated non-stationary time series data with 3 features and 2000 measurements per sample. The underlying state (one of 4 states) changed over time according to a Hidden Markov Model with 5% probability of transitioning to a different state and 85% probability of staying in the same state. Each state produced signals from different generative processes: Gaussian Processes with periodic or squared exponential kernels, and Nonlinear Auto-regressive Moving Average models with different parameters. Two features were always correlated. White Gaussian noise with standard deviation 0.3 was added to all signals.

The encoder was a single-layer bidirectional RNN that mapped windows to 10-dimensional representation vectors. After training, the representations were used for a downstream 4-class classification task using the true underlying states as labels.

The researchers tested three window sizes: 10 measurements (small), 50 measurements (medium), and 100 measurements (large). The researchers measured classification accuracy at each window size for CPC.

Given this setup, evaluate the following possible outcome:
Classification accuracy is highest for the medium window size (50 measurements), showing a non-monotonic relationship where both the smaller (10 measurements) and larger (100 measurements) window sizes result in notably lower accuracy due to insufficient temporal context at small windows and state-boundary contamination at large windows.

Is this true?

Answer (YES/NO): YES